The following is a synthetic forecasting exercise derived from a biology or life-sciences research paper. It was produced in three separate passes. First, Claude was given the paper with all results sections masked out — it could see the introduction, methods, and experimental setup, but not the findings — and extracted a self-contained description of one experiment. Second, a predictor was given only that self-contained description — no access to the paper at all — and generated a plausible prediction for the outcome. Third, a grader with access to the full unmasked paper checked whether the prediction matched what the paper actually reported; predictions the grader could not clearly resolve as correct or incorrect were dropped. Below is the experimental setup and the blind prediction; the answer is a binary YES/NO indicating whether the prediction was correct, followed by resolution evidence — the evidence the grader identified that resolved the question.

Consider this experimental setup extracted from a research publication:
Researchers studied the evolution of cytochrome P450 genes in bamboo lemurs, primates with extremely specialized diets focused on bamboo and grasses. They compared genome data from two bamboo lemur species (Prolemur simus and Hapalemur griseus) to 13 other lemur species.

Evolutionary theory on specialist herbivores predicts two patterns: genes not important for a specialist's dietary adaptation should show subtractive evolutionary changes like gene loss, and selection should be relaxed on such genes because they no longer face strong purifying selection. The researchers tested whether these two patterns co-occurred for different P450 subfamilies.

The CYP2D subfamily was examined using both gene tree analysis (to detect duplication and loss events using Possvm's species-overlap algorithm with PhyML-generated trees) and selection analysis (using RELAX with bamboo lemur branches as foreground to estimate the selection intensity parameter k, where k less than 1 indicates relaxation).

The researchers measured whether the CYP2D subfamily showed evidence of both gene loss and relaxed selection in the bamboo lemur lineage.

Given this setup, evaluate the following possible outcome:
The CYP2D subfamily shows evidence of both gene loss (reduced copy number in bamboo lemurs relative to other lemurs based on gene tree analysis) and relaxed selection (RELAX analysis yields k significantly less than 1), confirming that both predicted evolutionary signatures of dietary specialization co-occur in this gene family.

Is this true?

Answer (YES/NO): YES